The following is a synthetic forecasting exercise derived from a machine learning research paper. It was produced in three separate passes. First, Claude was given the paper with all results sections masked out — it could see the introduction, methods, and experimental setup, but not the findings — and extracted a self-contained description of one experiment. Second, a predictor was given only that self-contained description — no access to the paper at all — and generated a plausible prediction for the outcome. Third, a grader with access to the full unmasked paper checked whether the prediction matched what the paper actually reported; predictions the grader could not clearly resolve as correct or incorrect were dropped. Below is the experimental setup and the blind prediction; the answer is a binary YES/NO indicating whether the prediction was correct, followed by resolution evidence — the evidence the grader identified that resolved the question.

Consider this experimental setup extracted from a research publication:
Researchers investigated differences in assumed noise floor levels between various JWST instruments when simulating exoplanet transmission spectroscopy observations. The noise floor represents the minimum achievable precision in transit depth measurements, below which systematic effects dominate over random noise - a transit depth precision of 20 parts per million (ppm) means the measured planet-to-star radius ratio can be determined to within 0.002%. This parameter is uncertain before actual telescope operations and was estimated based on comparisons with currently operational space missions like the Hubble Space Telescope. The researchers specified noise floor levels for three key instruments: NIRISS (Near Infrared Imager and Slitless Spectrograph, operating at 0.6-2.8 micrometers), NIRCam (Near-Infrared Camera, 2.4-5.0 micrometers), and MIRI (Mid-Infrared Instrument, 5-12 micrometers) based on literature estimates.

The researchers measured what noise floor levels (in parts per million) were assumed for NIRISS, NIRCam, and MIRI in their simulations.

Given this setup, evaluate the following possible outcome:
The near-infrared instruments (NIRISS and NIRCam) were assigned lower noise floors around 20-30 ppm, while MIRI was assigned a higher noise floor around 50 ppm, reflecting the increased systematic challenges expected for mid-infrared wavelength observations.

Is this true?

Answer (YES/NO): YES